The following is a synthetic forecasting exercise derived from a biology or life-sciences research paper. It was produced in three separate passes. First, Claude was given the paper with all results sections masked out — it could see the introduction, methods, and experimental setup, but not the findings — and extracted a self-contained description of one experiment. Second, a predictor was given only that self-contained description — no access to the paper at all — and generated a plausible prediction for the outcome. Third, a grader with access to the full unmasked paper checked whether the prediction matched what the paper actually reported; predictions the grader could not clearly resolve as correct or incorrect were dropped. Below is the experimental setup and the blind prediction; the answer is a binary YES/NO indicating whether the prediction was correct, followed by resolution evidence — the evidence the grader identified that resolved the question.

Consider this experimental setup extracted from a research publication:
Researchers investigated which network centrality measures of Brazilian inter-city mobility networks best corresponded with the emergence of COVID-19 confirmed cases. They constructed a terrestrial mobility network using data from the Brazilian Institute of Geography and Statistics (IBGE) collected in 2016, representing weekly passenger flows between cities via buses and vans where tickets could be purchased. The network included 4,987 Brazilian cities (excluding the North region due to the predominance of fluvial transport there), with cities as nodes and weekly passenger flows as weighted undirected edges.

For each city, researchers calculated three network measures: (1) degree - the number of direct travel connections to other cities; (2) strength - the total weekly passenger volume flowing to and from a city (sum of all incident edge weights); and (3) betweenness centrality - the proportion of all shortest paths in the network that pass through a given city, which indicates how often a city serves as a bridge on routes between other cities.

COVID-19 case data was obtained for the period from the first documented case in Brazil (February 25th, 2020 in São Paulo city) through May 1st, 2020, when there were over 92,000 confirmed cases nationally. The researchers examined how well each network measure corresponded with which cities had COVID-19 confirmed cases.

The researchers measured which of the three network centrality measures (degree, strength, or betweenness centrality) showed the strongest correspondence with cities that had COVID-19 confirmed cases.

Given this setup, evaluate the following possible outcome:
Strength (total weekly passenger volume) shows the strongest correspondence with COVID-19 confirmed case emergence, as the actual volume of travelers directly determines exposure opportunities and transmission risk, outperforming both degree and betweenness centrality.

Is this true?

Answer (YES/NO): YES